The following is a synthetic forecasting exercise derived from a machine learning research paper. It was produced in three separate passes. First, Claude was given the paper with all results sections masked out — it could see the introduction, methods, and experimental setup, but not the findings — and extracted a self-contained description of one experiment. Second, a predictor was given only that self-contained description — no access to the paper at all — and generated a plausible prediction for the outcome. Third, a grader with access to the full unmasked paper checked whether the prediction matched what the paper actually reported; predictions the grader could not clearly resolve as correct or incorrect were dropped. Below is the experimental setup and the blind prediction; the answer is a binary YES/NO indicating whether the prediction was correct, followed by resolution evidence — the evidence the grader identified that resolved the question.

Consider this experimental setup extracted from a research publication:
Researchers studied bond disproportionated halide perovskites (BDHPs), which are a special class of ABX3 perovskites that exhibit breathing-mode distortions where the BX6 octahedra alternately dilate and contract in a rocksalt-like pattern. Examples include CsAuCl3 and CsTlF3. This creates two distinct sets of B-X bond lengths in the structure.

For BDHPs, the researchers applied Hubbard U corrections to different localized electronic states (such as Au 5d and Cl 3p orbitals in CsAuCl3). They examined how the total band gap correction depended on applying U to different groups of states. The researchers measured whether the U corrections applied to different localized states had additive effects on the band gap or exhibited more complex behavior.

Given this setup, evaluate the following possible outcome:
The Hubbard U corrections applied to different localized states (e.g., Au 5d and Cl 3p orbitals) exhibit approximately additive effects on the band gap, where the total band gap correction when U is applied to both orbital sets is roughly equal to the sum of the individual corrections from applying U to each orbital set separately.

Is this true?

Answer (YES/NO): NO